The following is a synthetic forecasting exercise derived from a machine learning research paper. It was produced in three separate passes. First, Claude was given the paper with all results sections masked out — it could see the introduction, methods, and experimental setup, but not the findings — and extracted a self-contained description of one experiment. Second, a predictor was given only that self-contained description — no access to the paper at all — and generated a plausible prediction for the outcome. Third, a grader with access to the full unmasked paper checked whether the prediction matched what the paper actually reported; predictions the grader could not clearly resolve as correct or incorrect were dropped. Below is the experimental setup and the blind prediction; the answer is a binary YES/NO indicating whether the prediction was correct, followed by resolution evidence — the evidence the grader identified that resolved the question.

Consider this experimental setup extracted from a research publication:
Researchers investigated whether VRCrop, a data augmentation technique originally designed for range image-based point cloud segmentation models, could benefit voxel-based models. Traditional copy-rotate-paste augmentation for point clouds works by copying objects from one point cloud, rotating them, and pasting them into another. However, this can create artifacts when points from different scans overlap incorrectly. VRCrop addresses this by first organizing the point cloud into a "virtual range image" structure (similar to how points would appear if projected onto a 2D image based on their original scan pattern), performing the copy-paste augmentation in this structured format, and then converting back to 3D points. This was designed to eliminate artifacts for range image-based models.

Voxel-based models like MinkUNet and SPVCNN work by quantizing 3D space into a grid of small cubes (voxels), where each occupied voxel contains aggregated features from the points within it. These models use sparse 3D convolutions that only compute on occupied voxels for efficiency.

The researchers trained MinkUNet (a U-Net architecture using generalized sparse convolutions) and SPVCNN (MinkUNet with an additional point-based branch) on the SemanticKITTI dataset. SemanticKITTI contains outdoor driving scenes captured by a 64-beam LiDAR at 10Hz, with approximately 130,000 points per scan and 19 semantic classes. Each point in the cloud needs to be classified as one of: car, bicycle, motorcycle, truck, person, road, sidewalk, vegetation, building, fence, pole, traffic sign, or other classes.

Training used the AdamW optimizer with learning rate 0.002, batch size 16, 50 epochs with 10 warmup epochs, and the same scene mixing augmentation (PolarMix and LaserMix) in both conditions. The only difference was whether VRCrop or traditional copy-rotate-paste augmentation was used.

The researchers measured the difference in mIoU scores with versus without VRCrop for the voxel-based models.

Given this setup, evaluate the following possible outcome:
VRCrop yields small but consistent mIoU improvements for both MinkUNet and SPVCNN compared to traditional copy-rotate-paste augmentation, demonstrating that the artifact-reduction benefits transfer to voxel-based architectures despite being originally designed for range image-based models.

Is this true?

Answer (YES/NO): YES